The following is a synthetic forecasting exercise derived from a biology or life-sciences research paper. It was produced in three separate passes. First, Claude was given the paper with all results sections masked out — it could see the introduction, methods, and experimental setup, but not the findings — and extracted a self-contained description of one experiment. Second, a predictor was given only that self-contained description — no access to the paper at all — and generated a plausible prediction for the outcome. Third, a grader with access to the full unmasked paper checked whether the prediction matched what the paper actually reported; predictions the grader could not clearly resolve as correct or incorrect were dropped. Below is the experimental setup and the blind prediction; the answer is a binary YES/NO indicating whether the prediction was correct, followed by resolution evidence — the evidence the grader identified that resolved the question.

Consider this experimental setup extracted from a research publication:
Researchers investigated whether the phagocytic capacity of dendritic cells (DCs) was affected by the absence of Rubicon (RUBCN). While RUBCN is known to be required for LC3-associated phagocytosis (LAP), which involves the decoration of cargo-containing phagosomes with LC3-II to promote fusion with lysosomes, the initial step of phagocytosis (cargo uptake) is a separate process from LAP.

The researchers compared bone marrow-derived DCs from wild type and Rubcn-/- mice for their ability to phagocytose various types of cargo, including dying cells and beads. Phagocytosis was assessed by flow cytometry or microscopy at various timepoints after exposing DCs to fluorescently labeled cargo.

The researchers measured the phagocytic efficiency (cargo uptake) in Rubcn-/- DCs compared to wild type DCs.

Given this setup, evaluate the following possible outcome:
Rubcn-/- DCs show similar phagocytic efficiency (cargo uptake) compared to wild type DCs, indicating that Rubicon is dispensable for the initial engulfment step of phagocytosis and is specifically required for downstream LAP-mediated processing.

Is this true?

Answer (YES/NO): YES